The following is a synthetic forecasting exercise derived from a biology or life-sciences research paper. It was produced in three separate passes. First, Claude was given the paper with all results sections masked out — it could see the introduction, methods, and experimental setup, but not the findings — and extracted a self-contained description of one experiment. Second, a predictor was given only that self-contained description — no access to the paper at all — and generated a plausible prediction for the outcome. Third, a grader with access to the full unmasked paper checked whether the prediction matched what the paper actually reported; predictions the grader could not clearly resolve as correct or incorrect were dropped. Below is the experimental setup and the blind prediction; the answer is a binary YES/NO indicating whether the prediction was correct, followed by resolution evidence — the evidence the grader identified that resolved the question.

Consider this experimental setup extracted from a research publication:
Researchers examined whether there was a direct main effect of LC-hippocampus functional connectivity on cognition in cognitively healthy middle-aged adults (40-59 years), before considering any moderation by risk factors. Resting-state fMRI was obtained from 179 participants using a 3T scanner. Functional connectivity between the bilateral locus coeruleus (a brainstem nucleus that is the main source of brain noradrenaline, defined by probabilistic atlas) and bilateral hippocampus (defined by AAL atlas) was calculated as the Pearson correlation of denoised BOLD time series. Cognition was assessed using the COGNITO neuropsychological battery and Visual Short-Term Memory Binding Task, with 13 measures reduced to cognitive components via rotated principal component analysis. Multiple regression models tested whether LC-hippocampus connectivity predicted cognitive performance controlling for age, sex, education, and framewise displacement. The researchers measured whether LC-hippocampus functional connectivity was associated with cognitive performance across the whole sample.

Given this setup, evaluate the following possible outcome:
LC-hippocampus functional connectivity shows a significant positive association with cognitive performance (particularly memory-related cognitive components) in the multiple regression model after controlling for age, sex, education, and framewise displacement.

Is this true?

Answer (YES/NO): NO